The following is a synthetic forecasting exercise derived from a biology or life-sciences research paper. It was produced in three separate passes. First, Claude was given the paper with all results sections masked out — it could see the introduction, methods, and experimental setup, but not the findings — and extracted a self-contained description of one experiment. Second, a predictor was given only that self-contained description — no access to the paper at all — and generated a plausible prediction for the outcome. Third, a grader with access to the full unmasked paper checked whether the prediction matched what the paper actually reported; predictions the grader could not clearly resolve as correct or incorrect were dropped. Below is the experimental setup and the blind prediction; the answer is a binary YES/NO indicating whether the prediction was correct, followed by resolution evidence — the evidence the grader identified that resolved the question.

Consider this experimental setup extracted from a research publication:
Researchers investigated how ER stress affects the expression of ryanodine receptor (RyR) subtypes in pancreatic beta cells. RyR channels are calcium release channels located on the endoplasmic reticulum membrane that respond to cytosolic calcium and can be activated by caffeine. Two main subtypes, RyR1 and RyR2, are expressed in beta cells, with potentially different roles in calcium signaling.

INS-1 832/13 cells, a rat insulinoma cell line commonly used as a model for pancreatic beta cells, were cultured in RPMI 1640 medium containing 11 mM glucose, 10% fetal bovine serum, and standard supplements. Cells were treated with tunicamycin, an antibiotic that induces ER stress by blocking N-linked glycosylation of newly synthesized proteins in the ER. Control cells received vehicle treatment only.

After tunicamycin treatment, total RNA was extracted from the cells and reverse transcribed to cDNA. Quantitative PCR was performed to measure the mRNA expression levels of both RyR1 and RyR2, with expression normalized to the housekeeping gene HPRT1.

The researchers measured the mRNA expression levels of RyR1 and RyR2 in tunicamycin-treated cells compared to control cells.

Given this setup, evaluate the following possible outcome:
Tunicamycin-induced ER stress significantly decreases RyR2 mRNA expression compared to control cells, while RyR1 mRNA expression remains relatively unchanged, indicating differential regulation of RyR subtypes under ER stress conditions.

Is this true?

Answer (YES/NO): NO